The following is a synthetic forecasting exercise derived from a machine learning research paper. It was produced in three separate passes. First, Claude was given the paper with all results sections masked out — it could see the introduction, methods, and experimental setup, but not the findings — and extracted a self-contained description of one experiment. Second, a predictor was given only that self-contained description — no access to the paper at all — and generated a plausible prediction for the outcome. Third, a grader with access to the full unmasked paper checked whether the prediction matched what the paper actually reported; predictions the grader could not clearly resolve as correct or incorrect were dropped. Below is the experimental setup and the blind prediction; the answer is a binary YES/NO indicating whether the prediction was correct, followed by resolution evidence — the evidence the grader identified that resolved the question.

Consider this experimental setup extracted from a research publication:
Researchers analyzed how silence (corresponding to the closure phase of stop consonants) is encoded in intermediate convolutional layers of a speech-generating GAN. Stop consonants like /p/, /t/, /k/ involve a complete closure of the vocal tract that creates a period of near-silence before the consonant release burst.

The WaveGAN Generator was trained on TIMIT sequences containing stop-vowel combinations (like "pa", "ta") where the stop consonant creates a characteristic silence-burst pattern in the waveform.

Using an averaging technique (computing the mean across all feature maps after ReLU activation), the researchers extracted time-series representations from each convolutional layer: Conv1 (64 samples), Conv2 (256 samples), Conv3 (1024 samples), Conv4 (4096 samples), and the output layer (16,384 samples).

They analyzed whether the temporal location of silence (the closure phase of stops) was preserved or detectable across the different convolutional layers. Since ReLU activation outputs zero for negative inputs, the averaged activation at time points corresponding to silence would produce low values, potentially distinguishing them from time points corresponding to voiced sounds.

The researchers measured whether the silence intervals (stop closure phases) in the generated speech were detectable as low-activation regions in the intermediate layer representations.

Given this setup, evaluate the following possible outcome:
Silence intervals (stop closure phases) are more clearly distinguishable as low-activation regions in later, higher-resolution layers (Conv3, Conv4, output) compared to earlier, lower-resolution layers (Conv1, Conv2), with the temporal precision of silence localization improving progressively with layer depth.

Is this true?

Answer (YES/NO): NO